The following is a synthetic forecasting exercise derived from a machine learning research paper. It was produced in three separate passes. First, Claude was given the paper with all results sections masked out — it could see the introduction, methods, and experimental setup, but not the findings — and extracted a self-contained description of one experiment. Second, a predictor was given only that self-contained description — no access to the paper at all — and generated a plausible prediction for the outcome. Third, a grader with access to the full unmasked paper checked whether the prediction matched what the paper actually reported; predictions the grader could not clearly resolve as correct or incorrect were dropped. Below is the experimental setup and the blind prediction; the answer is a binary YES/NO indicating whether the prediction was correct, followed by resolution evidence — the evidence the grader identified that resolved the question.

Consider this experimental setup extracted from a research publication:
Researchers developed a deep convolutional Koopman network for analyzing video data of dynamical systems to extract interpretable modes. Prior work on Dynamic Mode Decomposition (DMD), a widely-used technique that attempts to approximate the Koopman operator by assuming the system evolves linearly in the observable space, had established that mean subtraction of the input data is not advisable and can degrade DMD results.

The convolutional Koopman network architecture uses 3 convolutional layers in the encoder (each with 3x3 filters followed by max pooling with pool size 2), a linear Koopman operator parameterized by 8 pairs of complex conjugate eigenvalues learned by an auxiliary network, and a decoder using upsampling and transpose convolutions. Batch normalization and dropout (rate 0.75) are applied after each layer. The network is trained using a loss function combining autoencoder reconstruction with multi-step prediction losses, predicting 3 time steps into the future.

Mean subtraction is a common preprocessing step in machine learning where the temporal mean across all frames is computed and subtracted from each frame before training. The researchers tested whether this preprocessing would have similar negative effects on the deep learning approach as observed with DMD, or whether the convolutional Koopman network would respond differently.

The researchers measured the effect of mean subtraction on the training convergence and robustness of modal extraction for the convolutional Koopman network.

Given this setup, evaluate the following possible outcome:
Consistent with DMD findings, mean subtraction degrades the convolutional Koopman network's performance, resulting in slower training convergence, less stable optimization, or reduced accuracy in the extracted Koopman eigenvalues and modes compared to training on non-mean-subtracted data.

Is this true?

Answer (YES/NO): NO